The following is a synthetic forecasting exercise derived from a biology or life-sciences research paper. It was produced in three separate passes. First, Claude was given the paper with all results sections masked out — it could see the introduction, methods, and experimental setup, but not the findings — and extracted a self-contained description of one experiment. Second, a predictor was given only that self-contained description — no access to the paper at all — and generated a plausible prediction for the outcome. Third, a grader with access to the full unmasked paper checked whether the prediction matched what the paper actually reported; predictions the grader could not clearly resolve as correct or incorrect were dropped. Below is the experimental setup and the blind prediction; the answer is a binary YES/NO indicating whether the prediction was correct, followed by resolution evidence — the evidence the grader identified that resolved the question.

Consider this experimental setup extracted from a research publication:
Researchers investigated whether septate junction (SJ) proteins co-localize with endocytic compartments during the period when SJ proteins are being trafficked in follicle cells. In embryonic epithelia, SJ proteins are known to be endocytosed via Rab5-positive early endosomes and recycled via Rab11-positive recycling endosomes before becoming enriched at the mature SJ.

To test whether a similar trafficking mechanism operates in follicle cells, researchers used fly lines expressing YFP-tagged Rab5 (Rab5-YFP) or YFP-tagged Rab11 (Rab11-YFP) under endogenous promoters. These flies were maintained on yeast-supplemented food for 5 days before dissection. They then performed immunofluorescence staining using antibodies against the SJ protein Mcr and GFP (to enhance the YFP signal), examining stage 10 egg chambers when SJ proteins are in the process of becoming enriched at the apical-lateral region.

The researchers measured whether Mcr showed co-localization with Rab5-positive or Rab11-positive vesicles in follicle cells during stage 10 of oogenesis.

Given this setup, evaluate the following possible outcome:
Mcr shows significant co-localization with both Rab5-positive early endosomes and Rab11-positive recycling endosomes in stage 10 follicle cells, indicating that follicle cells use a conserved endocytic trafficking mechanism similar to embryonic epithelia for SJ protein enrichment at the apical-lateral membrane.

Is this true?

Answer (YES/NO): NO